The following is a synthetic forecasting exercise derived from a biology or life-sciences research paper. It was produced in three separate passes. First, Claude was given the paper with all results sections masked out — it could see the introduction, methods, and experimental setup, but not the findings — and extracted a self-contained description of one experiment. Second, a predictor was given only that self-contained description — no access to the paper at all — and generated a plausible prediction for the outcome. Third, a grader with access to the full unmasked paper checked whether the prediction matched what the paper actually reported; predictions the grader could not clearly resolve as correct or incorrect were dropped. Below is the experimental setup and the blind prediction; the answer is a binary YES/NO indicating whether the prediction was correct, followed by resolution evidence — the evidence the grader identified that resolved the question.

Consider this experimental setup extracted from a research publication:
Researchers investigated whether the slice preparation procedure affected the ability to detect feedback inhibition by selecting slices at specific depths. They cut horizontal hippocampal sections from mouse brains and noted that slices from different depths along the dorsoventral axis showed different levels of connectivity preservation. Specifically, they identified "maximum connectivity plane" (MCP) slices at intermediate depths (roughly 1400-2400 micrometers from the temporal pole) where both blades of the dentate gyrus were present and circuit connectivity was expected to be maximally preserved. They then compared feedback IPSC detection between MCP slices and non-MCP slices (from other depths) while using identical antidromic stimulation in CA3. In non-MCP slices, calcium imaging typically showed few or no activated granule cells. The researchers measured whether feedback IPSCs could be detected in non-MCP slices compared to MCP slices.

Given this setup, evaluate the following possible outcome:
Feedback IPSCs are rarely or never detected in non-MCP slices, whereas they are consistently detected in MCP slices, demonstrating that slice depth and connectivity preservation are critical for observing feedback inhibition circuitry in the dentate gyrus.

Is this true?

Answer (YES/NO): NO